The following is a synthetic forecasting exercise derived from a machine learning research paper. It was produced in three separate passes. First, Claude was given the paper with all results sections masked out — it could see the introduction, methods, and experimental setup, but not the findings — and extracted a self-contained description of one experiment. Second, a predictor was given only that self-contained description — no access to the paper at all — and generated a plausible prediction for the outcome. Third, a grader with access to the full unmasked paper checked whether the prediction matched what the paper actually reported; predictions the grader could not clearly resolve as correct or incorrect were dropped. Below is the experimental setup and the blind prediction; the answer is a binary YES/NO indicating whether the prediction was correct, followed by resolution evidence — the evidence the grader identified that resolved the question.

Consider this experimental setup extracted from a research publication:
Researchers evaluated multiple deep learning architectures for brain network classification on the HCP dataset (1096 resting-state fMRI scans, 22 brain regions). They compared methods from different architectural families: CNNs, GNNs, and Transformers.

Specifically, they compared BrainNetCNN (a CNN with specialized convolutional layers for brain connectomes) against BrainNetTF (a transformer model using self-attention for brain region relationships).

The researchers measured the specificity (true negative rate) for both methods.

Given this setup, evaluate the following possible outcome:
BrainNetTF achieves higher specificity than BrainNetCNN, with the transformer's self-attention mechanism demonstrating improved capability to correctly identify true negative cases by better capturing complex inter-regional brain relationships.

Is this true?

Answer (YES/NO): YES